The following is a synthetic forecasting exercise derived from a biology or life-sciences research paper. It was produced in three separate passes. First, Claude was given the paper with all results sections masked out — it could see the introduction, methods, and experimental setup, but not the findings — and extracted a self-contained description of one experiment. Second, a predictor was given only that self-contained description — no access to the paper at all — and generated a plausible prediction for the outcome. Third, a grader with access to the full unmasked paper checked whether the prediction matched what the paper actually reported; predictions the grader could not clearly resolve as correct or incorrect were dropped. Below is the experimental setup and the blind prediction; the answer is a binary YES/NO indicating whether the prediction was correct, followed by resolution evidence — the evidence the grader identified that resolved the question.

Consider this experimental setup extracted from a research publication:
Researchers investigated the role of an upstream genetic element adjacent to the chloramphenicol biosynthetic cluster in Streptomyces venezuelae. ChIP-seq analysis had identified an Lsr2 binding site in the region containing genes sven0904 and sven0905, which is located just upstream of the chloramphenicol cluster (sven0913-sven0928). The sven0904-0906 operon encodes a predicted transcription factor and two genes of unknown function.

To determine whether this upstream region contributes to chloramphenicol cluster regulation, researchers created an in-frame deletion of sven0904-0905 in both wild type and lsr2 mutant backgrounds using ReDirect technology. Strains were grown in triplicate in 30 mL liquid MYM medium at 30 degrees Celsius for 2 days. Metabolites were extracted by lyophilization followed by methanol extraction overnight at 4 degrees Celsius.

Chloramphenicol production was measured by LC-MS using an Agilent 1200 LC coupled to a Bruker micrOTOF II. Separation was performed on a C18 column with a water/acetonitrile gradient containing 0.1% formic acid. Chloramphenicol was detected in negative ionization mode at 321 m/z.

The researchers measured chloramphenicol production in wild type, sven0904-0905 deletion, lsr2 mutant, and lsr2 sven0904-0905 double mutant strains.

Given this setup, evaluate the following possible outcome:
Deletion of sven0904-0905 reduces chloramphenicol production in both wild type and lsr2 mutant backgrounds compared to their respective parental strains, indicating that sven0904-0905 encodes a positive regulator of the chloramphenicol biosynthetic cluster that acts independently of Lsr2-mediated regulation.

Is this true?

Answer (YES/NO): NO